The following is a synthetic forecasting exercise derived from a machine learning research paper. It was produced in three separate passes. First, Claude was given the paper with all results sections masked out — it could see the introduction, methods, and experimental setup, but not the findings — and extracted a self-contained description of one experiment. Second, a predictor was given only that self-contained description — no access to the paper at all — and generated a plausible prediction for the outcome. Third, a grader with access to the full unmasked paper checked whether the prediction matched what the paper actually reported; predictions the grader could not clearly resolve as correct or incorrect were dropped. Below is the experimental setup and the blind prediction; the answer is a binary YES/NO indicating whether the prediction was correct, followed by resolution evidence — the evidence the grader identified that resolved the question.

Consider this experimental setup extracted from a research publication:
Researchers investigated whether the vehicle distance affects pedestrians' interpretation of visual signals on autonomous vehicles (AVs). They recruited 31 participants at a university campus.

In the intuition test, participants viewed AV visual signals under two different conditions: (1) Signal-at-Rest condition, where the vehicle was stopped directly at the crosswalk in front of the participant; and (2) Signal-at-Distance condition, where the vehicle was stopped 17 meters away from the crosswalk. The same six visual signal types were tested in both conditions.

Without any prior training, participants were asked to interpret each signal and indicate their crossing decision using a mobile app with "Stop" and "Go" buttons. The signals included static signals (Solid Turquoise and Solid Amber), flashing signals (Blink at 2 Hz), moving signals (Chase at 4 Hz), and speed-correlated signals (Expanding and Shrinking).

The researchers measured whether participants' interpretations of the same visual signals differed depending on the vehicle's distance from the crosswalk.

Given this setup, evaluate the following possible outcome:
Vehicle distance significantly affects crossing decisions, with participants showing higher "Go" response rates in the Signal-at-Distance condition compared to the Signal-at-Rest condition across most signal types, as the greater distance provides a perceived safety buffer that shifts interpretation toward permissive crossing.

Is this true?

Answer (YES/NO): NO